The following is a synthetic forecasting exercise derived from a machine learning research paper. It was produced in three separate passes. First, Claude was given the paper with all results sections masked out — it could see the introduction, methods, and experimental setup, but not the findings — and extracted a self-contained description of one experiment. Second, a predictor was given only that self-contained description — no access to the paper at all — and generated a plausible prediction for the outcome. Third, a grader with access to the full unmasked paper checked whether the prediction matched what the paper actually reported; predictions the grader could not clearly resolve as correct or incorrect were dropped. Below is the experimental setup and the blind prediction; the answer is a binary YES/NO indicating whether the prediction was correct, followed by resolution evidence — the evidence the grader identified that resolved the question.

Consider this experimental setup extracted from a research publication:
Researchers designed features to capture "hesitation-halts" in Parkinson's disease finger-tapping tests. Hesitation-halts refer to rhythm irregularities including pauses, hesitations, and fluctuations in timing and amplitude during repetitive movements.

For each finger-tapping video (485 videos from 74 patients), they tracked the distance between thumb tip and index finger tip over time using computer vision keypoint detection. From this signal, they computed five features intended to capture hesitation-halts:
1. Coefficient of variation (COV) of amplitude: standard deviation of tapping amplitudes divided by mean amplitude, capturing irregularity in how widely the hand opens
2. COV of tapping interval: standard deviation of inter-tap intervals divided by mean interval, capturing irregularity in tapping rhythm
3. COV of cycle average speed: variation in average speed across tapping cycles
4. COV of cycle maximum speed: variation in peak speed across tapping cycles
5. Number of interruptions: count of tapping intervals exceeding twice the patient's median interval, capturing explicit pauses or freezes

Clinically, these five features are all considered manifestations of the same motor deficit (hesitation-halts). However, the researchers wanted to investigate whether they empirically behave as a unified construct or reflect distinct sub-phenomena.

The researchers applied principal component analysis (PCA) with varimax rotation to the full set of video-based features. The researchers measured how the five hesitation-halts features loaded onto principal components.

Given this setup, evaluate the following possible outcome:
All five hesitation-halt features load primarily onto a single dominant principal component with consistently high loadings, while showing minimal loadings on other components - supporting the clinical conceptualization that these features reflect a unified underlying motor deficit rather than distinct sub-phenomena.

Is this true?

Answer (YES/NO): NO